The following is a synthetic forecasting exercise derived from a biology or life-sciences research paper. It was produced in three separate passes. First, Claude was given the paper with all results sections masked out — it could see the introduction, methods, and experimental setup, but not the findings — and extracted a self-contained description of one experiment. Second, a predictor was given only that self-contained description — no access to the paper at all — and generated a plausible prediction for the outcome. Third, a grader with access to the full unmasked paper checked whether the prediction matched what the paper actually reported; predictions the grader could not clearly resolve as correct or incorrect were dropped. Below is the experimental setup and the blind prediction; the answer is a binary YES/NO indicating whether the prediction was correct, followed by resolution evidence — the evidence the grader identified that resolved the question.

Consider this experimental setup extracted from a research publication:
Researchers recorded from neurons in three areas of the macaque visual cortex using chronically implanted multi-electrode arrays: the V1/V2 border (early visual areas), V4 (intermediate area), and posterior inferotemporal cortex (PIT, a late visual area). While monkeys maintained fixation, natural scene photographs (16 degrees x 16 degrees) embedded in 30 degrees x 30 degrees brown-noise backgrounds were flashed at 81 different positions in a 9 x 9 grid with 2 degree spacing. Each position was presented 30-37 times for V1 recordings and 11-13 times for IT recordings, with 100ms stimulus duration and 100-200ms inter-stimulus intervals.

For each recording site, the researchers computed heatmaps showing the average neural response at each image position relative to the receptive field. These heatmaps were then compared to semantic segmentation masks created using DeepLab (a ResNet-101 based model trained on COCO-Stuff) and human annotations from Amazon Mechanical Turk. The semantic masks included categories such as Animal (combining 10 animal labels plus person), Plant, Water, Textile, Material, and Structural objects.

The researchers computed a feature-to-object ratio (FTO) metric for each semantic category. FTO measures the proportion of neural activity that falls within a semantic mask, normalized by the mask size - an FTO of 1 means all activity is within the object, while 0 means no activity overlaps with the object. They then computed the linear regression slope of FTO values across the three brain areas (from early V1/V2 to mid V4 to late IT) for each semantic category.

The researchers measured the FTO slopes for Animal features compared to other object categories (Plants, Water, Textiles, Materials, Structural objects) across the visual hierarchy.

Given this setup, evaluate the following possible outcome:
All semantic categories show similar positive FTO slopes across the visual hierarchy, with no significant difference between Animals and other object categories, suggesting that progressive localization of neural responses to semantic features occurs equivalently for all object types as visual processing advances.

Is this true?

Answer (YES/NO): NO